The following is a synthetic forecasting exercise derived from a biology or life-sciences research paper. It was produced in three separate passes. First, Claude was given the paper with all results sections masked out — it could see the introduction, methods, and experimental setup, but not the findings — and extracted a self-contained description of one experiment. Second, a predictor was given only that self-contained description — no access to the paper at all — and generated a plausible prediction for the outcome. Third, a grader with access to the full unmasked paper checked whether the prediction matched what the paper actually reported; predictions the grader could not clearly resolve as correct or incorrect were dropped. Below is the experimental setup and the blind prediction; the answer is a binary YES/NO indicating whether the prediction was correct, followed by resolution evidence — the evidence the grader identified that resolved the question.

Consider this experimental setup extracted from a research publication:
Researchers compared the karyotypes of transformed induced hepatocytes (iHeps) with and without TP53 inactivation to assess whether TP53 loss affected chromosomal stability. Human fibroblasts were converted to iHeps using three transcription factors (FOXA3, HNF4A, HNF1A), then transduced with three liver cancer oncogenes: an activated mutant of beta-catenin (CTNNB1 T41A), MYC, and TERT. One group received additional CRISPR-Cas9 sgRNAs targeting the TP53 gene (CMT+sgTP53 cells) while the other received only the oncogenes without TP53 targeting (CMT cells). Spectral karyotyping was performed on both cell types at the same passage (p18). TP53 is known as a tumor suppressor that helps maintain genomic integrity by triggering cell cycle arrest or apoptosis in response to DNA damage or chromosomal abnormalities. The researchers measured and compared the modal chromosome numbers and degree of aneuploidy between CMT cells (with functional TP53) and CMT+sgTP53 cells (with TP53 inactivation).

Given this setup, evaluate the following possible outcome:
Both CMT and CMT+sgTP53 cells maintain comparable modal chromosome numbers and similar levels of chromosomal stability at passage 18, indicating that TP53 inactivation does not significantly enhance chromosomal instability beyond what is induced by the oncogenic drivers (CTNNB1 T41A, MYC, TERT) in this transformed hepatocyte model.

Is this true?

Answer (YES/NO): NO